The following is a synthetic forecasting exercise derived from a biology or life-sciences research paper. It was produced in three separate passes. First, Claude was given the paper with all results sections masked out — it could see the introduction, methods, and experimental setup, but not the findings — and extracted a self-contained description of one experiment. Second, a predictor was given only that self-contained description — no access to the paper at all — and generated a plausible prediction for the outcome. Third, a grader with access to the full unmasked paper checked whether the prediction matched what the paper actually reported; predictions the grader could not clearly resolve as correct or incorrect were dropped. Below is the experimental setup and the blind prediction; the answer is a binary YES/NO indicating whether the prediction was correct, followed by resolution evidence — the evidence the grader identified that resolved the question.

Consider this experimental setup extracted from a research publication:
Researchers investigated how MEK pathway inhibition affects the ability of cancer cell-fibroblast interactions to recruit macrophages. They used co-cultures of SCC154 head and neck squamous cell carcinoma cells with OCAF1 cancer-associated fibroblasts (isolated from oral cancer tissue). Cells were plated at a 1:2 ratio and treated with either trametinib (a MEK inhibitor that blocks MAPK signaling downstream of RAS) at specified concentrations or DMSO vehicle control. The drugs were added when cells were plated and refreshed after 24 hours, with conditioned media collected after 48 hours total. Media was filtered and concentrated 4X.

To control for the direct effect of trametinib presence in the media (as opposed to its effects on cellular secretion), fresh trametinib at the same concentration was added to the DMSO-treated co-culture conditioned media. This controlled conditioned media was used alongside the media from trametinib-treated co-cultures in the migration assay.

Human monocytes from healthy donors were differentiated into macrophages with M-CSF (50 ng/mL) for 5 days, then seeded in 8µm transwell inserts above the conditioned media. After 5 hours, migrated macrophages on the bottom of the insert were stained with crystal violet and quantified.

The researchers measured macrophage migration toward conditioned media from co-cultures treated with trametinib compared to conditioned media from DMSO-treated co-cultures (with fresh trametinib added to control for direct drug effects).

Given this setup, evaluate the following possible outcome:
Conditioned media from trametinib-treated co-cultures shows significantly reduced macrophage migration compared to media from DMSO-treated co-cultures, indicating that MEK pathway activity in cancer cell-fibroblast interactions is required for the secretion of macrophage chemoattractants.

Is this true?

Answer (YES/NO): YES